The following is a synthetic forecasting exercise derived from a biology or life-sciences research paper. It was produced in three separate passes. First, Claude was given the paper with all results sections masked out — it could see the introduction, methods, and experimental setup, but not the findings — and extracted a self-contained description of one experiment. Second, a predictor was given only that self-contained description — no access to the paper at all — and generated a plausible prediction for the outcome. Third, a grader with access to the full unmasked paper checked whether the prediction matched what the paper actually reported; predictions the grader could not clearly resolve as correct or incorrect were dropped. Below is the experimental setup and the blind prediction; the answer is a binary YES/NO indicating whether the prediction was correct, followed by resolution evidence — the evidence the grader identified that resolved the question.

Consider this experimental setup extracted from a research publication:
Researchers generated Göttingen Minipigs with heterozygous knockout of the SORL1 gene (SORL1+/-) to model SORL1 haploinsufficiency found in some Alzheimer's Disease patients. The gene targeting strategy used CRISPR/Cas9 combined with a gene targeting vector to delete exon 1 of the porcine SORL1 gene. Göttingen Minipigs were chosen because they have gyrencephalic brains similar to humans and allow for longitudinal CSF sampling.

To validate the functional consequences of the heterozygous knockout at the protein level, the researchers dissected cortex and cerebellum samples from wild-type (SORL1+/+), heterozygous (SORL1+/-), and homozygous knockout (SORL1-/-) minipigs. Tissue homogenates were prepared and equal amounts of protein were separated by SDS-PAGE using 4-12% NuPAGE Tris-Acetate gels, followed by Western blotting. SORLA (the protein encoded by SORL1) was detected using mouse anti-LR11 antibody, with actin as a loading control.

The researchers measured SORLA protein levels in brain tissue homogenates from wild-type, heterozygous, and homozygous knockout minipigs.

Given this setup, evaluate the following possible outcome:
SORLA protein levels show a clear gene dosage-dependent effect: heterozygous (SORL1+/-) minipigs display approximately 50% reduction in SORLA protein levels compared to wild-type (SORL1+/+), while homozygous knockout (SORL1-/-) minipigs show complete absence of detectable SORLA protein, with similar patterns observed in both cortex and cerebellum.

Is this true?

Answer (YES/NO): NO